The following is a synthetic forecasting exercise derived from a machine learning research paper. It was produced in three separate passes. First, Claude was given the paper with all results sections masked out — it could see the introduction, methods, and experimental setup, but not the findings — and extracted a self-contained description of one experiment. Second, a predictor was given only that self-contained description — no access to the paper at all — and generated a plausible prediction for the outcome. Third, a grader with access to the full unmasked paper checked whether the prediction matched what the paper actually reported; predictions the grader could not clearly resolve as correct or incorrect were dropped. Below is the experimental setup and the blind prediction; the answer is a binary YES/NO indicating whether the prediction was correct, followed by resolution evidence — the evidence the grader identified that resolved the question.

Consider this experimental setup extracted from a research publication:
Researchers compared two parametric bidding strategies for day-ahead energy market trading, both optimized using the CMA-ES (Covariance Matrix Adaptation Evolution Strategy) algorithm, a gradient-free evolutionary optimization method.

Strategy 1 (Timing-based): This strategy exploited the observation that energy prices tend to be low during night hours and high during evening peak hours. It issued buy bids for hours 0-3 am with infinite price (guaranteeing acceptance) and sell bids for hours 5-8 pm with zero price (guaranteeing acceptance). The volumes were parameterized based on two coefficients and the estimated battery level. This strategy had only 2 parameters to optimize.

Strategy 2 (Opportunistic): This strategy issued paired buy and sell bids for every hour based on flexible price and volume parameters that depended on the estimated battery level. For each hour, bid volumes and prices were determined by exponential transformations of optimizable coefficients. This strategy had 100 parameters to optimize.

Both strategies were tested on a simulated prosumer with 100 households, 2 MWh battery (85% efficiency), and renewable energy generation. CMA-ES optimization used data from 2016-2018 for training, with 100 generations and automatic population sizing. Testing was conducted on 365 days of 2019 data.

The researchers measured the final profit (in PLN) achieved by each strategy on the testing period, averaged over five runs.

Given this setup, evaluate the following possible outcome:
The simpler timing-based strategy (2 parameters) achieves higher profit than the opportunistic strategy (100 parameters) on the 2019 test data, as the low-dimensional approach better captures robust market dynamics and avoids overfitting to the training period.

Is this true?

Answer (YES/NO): NO